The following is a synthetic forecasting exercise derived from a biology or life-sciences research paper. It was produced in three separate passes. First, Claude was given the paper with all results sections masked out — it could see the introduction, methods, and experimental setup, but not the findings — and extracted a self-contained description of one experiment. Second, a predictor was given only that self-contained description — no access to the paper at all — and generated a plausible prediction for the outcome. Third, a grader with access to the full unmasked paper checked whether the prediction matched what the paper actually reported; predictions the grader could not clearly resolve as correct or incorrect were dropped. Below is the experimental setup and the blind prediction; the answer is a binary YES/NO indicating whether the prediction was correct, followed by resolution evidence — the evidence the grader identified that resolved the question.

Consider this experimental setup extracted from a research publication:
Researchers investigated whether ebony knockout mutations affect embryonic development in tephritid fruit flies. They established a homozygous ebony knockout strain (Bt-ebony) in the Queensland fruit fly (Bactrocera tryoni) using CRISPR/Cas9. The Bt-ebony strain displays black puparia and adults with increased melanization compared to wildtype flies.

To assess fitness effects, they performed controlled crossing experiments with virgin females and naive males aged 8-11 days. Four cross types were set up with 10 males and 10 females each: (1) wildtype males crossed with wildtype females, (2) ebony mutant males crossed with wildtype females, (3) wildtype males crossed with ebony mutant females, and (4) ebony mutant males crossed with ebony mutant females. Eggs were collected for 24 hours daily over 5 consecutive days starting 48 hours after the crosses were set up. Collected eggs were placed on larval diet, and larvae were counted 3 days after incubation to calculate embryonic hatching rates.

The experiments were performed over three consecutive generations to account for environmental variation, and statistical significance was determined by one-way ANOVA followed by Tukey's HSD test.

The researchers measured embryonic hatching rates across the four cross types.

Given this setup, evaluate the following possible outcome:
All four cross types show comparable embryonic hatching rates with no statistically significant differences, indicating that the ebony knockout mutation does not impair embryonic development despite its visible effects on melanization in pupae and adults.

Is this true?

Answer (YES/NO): NO